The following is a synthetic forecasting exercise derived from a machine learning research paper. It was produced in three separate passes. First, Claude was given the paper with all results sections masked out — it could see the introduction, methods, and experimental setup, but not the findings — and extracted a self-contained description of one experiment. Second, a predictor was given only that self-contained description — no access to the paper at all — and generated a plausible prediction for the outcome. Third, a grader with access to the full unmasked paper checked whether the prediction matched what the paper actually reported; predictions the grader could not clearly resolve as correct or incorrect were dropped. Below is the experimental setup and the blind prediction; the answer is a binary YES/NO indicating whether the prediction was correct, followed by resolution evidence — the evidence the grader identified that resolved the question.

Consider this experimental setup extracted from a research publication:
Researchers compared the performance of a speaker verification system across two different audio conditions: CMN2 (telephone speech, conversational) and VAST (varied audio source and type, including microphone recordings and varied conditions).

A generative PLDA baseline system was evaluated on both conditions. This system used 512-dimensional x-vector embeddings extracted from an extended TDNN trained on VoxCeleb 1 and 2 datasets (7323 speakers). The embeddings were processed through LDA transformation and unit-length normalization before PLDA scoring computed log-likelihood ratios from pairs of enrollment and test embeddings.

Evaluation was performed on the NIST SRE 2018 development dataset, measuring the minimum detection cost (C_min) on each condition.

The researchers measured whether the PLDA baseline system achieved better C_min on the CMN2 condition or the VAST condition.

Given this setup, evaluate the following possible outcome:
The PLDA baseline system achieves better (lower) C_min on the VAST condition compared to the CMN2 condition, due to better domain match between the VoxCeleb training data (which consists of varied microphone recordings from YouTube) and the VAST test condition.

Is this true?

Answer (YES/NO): NO